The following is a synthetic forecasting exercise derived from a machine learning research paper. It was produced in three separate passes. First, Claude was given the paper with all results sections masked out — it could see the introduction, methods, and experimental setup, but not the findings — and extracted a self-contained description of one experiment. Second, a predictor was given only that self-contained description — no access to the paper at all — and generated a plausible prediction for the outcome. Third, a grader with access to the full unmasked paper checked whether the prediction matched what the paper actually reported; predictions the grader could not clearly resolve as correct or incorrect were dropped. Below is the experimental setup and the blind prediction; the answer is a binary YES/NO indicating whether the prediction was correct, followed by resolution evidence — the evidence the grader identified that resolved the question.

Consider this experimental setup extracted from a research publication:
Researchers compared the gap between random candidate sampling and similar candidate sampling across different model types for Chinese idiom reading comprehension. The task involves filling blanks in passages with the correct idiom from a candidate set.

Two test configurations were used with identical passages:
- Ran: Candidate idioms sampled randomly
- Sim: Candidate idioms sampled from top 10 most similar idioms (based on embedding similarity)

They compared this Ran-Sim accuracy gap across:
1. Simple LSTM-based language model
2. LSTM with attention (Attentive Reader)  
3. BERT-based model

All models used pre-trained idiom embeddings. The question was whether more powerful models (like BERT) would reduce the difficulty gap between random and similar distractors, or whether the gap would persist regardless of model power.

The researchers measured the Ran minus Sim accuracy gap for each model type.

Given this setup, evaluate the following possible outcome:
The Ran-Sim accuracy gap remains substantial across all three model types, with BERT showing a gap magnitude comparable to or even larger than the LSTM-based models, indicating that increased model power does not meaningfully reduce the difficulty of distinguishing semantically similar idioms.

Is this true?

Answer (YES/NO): YES